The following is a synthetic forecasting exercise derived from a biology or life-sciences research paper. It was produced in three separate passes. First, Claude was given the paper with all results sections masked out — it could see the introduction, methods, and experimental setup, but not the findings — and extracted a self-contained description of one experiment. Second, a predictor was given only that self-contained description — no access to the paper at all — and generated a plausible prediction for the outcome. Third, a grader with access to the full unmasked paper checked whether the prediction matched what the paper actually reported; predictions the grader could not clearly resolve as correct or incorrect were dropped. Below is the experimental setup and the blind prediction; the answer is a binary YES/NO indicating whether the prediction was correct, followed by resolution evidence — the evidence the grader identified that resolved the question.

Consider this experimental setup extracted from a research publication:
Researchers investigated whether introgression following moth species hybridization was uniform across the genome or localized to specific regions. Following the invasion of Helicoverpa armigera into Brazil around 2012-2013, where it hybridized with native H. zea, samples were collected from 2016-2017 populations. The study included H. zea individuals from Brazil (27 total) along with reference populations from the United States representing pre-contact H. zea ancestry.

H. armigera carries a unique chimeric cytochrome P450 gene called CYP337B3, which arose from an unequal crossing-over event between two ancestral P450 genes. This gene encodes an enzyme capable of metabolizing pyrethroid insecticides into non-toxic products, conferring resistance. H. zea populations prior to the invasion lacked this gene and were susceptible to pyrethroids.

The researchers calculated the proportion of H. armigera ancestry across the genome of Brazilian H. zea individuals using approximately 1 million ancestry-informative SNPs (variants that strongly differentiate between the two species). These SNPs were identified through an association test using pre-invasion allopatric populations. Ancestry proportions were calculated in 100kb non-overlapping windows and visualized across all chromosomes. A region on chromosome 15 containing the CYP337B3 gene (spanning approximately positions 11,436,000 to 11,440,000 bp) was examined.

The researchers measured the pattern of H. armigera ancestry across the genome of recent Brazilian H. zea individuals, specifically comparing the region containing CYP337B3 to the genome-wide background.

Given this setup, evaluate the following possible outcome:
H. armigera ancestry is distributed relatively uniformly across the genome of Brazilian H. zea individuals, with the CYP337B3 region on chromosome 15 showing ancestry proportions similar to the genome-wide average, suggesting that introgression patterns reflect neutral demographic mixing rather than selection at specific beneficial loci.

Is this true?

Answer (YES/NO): NO